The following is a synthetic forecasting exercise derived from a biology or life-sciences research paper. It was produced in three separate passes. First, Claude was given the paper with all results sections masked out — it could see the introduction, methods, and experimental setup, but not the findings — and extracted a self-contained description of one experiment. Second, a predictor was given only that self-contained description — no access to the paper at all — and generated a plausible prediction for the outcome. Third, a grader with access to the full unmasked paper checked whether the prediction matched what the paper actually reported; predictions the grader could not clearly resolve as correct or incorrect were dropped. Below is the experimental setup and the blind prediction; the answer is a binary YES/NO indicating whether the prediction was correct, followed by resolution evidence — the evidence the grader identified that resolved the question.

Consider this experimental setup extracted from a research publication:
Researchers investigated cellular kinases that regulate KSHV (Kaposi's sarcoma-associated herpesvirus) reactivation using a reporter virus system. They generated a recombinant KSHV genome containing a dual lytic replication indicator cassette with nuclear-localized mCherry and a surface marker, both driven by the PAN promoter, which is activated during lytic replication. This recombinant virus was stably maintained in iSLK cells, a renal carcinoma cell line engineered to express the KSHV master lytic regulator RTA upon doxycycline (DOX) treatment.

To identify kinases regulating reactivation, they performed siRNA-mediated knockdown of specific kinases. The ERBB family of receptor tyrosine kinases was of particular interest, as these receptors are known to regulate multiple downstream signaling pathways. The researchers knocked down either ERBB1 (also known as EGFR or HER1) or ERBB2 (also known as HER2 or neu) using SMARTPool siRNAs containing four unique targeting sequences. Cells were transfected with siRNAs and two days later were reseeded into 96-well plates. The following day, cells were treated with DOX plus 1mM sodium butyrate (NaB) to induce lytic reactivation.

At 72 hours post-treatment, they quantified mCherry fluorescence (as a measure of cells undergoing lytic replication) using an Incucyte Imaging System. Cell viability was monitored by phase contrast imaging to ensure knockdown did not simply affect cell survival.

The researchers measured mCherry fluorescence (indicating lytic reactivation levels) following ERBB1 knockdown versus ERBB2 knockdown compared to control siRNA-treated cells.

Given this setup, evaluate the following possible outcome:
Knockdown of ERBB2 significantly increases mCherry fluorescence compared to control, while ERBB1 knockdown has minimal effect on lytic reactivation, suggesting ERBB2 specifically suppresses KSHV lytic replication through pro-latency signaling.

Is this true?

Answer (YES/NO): NO